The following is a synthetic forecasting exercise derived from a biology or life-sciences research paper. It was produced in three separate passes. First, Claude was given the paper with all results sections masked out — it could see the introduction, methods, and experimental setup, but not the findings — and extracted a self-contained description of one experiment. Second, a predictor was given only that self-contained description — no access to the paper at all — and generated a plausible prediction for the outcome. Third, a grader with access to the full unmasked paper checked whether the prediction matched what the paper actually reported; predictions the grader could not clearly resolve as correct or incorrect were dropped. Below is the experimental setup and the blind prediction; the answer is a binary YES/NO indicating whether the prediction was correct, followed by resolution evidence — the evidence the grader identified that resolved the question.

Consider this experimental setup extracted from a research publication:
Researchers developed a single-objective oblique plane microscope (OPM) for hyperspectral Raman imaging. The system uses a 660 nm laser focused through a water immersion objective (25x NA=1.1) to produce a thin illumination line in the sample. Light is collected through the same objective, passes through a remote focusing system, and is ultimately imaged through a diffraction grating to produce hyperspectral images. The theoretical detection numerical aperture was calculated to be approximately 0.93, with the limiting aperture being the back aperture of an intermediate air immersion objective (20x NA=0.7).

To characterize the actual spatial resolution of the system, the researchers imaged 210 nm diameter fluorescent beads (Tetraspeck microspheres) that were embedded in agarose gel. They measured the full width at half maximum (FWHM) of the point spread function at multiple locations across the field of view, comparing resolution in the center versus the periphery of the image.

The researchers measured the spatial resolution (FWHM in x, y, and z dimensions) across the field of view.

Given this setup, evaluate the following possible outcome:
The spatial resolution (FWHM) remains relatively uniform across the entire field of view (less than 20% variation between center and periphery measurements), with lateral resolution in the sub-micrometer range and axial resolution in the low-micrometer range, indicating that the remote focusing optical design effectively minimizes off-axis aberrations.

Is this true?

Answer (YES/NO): NO